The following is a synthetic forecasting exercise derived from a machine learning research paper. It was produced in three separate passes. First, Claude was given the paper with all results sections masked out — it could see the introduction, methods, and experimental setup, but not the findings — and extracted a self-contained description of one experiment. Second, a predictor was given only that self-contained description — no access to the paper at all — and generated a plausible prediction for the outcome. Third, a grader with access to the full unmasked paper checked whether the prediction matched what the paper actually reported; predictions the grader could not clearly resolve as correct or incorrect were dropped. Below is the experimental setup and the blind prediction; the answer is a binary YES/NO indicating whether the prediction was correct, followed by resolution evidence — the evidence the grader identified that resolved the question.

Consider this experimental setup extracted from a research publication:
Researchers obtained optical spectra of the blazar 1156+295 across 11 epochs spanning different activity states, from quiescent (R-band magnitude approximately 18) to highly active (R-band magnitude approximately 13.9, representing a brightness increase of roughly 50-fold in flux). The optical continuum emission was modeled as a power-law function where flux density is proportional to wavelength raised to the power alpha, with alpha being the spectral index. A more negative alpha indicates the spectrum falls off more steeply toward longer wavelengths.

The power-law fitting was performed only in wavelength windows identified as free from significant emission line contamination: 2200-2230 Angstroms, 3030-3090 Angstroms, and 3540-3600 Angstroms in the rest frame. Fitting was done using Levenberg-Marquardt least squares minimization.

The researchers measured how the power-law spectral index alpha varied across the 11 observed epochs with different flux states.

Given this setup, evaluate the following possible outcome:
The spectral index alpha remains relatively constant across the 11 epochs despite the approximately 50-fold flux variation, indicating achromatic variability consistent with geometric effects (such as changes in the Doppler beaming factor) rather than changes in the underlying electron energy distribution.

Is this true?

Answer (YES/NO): NO